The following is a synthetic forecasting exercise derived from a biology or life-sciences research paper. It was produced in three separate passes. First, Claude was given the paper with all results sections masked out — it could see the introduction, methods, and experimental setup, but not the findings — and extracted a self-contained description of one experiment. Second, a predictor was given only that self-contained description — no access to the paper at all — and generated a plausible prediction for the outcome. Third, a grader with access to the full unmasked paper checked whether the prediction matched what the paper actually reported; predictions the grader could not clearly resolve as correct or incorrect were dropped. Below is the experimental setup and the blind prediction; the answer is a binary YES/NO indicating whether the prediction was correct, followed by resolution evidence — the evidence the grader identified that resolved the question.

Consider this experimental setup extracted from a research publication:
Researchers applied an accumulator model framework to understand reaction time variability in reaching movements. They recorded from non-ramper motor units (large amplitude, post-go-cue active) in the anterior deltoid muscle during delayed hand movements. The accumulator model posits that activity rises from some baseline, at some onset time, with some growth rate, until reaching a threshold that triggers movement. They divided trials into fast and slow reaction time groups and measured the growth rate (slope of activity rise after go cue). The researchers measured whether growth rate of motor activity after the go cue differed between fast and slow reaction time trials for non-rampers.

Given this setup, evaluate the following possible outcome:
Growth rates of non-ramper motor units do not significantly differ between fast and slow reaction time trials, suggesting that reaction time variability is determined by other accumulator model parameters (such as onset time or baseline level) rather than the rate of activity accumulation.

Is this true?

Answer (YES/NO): NO